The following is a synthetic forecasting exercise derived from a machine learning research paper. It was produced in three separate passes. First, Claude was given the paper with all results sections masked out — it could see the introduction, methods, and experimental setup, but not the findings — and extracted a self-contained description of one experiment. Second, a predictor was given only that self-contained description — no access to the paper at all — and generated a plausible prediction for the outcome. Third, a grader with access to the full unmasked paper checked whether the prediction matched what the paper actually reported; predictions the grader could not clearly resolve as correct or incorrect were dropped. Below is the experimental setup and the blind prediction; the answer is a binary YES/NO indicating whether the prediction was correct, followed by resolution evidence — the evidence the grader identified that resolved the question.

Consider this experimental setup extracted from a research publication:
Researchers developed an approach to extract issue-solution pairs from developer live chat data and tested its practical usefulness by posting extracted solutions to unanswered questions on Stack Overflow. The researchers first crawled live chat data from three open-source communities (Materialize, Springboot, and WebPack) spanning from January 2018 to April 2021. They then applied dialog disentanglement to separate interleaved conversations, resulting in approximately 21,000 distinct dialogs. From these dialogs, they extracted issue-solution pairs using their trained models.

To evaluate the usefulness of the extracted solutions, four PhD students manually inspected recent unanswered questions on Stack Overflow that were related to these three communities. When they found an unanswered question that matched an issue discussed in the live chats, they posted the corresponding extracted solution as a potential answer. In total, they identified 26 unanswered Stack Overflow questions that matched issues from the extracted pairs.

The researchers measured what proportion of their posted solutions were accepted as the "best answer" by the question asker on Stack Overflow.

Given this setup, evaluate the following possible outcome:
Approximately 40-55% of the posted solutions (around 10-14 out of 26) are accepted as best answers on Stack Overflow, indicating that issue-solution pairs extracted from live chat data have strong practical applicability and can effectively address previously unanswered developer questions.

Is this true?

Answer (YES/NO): NO